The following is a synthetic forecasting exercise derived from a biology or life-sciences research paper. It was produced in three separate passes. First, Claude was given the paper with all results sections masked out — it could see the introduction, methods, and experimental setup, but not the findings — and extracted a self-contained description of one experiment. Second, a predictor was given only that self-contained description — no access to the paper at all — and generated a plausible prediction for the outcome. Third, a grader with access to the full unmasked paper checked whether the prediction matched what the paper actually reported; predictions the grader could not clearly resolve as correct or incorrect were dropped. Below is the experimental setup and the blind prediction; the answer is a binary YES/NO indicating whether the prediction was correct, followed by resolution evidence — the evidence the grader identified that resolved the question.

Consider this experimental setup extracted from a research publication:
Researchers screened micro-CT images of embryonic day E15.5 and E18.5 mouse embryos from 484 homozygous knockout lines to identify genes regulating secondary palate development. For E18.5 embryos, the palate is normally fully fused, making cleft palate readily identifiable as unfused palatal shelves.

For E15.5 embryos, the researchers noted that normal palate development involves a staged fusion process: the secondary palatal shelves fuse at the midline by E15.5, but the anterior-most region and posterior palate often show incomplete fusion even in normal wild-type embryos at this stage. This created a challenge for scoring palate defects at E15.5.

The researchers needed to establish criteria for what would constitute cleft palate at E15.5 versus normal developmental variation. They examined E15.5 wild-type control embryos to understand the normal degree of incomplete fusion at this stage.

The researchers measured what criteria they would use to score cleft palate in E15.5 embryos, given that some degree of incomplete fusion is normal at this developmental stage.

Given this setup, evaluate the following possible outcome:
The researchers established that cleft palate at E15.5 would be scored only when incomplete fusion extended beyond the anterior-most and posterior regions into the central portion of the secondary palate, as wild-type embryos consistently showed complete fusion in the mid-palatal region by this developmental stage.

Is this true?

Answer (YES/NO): NO